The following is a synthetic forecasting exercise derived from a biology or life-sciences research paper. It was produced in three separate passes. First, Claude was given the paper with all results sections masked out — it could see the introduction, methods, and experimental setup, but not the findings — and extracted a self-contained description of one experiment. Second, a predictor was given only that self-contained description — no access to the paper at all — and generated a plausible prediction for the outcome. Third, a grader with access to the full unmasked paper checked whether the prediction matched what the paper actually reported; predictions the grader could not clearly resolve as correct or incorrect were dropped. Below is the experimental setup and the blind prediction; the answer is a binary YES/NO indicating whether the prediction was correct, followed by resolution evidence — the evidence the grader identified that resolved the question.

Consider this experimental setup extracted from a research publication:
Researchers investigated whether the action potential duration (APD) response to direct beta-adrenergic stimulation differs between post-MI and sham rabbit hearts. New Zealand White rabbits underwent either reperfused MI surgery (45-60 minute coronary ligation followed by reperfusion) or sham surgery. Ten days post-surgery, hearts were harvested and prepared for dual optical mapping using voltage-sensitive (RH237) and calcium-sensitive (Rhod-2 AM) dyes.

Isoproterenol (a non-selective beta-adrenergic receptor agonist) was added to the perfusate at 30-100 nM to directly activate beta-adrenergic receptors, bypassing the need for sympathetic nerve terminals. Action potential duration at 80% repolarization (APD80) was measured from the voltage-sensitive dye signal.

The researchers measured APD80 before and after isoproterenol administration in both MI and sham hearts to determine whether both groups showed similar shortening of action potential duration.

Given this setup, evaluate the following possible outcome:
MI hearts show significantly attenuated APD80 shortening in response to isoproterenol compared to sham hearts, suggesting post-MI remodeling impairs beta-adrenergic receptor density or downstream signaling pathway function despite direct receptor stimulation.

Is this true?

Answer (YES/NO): NO